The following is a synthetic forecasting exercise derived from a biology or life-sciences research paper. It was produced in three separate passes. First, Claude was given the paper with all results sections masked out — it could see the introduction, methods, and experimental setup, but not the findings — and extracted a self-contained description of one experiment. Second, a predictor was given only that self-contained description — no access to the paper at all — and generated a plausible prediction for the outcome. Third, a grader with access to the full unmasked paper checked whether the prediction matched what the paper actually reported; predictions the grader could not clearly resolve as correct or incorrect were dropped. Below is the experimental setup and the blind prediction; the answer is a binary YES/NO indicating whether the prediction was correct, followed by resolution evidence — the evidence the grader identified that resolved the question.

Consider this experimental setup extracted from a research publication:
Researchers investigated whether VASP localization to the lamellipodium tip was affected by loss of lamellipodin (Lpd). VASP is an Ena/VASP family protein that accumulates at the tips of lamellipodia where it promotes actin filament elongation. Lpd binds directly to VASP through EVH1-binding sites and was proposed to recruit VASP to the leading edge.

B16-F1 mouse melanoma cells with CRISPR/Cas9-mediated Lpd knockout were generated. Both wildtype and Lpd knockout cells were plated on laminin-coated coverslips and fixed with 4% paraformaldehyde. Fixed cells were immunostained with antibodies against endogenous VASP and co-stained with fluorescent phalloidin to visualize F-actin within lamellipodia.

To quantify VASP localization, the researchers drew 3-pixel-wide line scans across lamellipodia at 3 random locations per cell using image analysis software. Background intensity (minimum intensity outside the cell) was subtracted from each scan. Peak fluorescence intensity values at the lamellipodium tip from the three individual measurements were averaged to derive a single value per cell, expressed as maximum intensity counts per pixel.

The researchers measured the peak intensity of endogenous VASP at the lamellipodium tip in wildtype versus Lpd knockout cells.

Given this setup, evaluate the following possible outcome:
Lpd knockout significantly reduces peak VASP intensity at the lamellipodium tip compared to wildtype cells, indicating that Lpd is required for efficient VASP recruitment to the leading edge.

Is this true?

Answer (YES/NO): NO